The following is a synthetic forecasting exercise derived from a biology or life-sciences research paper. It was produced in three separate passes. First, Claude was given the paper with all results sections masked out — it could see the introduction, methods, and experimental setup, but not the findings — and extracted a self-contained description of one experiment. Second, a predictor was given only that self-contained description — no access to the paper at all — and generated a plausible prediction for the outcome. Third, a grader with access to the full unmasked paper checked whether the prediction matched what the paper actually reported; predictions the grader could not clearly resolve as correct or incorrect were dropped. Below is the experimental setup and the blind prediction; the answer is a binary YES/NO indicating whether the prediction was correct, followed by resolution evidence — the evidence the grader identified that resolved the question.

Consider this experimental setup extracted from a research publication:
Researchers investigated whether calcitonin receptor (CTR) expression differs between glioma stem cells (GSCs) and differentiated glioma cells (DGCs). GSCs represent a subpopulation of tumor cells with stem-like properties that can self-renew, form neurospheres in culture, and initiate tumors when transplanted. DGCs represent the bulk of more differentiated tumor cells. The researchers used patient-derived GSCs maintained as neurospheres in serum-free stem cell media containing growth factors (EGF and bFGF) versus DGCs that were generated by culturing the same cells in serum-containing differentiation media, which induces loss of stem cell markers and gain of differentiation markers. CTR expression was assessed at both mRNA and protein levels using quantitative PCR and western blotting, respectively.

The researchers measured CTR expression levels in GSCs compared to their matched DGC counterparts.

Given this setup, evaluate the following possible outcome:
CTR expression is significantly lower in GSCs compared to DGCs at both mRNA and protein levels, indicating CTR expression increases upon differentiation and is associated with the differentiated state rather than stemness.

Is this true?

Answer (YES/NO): NO